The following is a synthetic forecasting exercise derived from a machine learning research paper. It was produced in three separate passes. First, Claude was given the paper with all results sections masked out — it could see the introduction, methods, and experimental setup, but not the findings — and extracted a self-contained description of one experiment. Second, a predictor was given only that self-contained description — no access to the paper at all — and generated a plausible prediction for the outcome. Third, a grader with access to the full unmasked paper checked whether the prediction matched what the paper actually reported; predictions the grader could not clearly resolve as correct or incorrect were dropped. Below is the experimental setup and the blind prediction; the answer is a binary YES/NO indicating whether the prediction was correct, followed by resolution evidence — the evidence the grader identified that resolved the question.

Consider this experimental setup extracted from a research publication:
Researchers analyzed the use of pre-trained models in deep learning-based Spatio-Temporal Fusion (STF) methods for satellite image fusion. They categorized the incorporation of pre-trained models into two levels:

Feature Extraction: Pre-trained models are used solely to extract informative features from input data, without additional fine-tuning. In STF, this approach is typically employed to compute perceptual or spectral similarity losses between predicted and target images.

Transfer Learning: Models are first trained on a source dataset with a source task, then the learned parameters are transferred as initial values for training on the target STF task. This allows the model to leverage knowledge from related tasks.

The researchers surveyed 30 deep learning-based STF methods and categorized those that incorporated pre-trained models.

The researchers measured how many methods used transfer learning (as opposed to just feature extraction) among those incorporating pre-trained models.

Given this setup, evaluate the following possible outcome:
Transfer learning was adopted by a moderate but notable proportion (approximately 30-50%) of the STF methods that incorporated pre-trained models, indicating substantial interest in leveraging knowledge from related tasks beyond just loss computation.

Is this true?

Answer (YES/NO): NO